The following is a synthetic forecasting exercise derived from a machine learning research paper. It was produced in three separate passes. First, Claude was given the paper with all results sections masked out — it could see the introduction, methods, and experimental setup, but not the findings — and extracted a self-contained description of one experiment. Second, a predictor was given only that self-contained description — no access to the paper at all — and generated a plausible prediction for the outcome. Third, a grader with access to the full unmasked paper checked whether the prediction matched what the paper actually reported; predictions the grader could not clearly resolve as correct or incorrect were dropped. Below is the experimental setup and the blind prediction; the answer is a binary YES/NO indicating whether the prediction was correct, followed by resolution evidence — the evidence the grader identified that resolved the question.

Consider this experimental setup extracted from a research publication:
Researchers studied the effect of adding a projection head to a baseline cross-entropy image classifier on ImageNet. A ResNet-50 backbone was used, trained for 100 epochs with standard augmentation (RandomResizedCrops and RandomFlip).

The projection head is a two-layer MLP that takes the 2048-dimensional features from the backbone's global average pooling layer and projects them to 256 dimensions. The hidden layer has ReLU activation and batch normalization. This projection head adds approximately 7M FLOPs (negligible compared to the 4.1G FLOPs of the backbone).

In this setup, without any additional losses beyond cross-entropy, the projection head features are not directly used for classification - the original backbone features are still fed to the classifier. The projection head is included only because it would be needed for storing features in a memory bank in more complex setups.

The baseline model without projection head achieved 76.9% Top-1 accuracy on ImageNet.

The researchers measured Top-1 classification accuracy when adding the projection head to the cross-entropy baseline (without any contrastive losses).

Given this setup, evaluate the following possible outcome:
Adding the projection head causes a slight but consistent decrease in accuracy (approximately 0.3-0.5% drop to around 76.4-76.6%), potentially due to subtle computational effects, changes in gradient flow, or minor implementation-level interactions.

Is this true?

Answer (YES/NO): NO